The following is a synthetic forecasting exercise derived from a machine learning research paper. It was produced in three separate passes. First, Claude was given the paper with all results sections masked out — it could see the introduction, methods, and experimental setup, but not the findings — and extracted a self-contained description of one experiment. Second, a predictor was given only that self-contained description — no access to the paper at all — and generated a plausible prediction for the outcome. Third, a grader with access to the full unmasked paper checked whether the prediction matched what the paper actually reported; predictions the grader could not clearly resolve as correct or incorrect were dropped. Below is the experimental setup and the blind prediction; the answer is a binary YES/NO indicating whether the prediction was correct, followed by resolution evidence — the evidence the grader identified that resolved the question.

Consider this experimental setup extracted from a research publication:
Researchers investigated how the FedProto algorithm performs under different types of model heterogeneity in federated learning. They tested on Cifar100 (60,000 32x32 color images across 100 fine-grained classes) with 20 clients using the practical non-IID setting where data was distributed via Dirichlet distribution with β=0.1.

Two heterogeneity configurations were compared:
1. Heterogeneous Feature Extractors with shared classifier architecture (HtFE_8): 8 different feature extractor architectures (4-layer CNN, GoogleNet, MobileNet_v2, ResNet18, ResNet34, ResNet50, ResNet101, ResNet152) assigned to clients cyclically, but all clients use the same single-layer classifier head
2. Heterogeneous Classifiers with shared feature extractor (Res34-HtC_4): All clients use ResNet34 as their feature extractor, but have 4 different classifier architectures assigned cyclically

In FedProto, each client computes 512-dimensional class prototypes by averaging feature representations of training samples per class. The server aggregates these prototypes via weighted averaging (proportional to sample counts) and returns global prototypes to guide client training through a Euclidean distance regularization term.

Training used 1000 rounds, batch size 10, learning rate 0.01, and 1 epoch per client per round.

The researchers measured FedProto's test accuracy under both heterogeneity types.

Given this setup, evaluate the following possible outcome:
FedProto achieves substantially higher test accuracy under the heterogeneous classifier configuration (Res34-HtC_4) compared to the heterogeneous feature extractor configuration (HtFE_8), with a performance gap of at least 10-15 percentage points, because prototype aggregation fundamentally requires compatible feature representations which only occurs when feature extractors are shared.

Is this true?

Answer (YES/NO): NO